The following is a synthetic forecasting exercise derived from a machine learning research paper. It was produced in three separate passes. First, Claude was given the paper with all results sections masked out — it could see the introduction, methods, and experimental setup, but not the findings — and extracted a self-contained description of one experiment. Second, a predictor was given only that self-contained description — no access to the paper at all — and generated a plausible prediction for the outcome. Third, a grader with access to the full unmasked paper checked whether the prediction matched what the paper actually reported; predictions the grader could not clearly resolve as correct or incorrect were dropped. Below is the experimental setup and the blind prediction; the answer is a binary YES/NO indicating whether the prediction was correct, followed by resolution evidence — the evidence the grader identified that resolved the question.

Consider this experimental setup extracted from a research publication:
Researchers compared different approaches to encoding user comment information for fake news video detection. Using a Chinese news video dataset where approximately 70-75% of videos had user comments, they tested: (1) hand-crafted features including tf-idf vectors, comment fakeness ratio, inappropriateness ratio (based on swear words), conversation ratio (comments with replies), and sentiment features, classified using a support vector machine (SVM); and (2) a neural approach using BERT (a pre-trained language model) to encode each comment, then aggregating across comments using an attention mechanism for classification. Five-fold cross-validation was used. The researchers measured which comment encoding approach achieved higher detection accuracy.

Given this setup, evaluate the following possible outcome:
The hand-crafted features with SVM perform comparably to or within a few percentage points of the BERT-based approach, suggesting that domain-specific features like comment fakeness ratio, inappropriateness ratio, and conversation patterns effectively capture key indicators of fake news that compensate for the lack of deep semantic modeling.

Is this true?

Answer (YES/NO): YES